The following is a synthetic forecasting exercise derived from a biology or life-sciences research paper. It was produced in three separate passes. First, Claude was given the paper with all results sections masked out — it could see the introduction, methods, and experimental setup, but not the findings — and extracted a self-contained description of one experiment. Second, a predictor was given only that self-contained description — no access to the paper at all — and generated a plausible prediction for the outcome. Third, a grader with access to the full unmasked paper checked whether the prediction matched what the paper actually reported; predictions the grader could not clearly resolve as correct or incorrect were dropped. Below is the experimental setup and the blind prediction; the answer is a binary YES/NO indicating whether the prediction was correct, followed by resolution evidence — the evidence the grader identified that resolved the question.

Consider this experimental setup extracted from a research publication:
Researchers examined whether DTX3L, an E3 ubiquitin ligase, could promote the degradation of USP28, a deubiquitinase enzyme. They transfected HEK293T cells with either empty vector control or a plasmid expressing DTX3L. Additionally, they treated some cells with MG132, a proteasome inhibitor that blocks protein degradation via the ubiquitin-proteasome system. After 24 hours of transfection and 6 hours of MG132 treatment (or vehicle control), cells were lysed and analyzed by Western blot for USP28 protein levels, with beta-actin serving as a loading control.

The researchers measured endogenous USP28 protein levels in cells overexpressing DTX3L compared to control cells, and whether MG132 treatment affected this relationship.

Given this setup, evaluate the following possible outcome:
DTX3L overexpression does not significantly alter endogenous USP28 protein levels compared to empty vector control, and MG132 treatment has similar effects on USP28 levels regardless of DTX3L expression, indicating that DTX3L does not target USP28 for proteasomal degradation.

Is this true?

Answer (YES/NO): NO